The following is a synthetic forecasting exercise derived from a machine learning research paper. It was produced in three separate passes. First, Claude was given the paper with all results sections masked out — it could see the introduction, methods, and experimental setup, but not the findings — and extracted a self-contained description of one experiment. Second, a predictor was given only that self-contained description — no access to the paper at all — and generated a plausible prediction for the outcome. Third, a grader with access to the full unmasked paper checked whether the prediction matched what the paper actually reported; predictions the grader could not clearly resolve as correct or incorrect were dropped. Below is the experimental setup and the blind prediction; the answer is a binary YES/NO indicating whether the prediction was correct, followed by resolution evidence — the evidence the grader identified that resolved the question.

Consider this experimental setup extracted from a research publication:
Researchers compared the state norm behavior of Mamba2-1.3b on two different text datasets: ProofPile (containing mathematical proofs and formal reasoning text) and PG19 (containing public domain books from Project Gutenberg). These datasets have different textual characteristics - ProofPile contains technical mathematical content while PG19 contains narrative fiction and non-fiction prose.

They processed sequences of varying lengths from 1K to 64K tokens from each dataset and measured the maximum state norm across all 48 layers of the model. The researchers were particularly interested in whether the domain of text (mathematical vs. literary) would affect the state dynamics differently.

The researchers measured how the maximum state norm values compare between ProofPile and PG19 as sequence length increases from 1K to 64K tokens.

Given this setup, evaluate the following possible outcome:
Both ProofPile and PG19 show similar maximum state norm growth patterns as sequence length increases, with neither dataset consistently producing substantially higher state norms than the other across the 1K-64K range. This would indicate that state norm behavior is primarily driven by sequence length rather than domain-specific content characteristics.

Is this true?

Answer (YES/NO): YES